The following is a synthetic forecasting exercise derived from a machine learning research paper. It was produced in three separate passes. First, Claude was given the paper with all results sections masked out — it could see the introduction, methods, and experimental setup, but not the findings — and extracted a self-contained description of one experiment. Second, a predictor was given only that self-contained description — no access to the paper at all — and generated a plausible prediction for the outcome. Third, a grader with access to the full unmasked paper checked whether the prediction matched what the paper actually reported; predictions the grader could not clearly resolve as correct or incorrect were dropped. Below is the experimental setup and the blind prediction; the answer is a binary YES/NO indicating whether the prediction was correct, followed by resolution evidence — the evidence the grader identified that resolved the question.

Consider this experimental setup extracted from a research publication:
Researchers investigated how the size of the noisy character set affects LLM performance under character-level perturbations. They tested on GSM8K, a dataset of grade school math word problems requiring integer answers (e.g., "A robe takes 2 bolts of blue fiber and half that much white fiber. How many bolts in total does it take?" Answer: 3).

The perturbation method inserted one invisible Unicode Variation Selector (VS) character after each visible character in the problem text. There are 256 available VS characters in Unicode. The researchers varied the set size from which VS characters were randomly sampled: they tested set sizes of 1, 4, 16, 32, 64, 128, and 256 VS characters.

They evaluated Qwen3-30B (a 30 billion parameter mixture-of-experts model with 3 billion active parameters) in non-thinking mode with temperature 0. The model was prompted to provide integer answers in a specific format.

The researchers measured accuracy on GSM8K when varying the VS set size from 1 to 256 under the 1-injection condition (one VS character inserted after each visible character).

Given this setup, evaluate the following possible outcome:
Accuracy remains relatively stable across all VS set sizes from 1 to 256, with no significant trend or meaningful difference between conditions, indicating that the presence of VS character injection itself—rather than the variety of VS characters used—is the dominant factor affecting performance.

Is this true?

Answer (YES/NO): NO